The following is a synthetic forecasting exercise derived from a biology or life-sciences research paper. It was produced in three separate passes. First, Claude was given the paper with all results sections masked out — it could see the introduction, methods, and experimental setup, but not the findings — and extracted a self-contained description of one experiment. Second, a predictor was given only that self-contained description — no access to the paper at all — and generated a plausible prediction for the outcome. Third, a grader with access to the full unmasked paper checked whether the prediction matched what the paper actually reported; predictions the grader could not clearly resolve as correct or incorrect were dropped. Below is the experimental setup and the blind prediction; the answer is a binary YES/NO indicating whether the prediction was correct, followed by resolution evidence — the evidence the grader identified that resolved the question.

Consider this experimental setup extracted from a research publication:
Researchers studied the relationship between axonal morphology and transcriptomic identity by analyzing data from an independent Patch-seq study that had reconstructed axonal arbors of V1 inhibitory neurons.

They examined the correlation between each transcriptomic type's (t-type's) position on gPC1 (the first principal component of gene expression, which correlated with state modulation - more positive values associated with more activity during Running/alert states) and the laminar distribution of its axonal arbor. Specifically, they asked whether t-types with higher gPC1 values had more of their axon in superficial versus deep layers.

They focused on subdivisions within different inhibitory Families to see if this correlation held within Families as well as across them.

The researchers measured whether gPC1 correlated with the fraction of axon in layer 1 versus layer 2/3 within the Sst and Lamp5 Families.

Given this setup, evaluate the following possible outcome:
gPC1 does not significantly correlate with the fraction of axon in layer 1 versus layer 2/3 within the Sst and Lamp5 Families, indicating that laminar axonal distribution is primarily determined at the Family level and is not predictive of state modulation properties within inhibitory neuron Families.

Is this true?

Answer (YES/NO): NO